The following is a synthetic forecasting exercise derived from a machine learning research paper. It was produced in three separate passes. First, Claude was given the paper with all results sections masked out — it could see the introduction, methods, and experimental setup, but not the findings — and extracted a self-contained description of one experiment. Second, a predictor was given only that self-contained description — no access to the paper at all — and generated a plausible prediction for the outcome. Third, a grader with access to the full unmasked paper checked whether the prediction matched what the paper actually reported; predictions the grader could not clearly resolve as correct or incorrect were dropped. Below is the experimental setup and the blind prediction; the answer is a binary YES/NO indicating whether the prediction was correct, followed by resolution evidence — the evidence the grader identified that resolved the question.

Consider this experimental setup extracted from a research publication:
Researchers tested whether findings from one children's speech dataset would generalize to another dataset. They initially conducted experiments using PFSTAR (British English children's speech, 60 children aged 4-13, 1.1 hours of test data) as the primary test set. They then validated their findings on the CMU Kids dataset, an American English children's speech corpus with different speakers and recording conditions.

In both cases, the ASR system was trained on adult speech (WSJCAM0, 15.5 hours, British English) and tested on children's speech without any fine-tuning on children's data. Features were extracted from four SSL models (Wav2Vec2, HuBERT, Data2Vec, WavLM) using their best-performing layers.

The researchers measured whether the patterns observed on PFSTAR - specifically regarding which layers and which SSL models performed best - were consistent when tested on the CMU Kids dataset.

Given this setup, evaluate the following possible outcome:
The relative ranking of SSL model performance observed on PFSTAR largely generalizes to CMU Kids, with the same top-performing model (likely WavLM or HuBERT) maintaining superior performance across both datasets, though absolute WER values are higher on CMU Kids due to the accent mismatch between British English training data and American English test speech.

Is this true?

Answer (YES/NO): NO